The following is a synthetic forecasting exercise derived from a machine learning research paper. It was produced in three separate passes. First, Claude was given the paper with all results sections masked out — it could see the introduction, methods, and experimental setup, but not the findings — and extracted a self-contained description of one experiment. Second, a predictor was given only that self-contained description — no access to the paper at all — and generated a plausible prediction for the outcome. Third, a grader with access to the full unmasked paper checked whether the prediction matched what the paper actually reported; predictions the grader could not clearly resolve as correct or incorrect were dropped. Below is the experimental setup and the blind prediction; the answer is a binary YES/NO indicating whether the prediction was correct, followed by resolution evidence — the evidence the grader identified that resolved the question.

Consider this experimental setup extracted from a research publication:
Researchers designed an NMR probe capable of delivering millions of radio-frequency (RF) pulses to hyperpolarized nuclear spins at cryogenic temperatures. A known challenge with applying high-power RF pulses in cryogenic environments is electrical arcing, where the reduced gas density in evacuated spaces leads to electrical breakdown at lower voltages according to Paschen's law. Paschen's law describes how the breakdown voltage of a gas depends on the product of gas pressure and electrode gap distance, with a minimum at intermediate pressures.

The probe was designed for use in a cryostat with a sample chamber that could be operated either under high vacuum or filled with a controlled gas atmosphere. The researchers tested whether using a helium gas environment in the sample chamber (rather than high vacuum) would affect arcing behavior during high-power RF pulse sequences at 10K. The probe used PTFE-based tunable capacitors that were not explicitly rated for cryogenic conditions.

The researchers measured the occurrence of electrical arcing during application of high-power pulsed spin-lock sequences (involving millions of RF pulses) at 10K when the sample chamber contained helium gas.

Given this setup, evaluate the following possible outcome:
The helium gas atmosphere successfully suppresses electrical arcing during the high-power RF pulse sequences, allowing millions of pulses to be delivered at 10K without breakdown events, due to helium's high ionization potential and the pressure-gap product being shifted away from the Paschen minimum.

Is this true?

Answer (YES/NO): NO